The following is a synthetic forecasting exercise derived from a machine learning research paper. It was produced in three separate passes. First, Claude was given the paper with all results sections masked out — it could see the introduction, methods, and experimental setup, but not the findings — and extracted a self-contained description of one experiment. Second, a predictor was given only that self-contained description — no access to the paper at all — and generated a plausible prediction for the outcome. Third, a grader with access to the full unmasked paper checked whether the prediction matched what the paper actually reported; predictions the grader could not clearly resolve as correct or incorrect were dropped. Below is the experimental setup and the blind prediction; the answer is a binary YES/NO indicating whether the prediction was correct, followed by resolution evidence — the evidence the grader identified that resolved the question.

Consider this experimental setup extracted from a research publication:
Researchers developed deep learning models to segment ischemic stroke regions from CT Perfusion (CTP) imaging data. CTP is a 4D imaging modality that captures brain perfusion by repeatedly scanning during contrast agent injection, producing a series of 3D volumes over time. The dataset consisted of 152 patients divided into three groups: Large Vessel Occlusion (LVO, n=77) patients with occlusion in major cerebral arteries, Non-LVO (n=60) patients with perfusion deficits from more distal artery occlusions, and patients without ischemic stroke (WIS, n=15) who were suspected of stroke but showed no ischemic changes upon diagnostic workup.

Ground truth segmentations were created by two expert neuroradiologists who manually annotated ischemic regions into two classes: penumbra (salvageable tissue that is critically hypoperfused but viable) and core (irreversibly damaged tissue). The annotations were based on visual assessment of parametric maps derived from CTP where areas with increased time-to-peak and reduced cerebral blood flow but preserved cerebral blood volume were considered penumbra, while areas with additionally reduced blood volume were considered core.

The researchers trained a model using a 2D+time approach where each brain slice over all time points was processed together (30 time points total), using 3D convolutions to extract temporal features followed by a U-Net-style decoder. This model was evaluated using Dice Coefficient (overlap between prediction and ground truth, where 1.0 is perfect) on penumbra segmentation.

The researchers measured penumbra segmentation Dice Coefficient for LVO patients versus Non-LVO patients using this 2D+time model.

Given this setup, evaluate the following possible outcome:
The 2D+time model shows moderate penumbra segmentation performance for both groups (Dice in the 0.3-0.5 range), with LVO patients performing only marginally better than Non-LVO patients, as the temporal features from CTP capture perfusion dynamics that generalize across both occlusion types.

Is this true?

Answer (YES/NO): NO